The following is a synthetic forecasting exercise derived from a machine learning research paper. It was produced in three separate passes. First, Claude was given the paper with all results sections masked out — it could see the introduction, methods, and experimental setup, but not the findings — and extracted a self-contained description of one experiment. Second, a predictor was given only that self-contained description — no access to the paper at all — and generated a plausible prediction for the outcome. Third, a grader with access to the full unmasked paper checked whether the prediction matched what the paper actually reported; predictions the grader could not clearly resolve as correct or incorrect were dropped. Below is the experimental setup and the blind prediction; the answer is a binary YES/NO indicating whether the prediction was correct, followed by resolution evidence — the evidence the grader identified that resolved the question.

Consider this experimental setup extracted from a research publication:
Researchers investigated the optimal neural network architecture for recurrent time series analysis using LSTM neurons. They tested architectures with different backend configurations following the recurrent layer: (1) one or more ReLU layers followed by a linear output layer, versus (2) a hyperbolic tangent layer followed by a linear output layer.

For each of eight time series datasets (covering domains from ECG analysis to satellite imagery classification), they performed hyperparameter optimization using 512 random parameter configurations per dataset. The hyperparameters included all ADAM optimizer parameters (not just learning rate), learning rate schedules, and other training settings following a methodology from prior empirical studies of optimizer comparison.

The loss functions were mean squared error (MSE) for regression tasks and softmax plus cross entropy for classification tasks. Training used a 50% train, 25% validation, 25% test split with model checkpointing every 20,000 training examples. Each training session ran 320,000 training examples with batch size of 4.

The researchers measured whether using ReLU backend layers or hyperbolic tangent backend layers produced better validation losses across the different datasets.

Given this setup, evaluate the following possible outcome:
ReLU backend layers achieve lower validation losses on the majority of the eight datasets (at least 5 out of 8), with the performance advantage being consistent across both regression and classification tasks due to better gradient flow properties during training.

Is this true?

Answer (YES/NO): NO